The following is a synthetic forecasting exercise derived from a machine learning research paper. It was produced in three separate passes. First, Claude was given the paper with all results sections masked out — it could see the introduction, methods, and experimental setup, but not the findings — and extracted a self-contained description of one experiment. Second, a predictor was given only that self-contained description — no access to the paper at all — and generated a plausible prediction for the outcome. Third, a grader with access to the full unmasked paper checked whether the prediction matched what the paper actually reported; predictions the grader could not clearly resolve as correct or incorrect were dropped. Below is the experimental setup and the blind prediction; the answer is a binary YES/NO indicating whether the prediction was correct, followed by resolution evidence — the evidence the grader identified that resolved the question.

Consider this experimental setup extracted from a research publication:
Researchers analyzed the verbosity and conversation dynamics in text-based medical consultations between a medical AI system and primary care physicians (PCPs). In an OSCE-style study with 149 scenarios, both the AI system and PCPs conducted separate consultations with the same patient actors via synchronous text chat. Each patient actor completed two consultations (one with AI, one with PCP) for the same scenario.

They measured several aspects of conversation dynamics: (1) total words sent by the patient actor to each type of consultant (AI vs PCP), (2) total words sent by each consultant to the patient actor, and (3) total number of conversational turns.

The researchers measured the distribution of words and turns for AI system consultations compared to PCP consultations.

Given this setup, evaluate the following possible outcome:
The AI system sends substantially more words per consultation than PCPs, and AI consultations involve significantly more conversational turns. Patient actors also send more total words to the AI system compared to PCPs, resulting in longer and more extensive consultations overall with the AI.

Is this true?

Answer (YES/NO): NO